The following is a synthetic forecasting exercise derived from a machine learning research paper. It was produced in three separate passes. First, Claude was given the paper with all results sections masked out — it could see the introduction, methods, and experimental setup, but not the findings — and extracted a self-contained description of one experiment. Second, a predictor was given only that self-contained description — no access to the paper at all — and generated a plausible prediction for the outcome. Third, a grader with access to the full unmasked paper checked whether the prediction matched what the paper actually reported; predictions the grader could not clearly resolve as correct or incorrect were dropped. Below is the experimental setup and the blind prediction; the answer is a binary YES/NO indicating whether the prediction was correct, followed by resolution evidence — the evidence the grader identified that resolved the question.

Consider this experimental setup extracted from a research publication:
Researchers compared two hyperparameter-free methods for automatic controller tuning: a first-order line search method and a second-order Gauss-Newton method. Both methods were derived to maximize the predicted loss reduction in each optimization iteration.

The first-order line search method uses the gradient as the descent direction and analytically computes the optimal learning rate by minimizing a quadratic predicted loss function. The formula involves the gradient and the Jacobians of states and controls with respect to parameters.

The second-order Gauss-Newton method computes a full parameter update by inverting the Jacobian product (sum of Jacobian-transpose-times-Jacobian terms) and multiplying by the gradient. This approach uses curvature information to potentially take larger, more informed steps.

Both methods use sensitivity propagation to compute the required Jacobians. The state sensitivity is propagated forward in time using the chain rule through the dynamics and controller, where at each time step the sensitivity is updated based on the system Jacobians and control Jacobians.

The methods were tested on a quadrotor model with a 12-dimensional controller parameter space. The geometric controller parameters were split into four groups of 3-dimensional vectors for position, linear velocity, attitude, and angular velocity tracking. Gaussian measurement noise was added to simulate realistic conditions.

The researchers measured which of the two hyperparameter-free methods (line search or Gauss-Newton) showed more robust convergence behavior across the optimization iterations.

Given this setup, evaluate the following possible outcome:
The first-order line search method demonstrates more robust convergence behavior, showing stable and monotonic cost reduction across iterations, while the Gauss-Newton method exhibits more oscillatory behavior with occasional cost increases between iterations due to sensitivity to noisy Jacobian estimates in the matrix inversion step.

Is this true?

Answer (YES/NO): NO